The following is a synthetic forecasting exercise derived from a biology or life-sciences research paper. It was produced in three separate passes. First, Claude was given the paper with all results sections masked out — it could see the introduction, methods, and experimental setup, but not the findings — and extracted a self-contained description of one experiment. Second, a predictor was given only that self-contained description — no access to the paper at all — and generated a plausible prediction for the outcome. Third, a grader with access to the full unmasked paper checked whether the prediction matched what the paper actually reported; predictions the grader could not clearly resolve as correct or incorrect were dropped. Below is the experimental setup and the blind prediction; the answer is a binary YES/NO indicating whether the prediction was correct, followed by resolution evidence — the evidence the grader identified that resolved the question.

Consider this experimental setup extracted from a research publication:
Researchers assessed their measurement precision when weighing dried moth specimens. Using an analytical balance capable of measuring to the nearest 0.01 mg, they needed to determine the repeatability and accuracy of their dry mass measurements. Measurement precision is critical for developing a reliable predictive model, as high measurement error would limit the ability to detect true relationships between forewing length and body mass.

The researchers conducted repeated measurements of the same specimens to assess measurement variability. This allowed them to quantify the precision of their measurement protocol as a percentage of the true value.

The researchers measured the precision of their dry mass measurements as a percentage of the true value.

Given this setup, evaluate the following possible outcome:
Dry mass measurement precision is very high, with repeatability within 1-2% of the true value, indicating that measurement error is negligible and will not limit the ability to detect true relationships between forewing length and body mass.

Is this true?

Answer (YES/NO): NO